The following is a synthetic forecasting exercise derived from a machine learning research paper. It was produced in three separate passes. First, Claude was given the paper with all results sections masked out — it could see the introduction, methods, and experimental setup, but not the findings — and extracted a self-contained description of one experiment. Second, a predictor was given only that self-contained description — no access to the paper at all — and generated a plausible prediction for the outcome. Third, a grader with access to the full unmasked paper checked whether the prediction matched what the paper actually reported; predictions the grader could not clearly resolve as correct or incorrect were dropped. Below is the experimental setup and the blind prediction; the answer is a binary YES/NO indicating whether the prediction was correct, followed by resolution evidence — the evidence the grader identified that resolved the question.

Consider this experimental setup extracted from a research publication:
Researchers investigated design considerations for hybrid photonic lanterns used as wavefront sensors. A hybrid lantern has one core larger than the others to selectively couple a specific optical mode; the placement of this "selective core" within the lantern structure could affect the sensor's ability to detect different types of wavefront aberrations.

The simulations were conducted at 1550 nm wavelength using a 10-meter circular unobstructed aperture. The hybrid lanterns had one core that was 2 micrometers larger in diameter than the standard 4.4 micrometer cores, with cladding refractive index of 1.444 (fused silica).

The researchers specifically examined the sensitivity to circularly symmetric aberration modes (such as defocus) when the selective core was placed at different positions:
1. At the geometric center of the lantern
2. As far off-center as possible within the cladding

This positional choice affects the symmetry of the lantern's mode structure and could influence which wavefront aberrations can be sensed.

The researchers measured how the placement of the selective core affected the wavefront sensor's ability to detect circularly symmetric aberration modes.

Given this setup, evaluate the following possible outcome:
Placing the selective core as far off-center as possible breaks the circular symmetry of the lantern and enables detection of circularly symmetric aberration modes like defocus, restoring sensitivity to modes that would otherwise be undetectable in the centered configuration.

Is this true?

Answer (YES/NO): YES